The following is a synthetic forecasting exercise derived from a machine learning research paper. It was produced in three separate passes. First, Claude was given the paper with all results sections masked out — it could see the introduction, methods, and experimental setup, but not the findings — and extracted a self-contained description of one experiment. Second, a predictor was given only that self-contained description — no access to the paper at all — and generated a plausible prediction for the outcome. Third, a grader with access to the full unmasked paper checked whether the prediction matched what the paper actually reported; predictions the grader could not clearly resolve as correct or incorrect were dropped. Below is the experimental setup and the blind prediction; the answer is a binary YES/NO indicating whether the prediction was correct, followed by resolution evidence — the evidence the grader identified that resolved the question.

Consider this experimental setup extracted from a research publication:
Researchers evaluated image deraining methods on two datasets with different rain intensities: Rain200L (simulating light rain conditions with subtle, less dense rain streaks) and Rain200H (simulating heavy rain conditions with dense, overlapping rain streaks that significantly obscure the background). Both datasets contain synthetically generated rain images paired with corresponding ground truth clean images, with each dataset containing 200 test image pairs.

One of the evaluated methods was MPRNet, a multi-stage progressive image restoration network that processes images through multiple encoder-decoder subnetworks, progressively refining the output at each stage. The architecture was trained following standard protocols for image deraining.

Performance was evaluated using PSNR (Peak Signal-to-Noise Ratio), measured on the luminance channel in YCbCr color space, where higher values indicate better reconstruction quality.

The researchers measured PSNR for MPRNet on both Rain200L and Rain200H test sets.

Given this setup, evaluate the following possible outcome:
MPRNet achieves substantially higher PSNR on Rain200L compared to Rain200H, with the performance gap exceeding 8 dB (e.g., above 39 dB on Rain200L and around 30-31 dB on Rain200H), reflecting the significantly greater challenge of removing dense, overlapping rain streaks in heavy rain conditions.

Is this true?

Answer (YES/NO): YES